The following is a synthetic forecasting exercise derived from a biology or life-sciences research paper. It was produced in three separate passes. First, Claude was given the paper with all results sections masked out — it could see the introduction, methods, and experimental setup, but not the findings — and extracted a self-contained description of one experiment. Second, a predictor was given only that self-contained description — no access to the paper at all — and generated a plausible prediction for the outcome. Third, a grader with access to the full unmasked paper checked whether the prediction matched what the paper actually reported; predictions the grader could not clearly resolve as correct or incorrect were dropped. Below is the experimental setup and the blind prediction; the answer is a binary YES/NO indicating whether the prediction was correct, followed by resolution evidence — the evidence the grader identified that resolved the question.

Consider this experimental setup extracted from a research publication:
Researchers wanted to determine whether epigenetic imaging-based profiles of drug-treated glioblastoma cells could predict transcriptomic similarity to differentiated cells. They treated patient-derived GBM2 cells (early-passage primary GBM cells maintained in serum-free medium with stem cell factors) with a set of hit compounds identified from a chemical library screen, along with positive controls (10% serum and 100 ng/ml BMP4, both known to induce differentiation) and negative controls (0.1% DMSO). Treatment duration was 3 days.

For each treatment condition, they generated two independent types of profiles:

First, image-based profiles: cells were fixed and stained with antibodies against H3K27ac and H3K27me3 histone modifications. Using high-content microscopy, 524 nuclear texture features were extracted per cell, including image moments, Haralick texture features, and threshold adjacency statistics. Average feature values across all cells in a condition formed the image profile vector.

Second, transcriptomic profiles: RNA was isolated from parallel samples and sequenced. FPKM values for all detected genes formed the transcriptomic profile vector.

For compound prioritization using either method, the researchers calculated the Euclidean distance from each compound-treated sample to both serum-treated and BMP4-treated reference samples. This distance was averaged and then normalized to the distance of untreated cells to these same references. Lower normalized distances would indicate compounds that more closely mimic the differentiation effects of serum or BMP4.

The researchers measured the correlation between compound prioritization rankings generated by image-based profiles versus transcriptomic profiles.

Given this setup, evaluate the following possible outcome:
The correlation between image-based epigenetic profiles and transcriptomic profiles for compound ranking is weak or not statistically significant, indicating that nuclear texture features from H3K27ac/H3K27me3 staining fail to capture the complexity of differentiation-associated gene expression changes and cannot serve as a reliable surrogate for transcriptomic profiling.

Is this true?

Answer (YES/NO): NO